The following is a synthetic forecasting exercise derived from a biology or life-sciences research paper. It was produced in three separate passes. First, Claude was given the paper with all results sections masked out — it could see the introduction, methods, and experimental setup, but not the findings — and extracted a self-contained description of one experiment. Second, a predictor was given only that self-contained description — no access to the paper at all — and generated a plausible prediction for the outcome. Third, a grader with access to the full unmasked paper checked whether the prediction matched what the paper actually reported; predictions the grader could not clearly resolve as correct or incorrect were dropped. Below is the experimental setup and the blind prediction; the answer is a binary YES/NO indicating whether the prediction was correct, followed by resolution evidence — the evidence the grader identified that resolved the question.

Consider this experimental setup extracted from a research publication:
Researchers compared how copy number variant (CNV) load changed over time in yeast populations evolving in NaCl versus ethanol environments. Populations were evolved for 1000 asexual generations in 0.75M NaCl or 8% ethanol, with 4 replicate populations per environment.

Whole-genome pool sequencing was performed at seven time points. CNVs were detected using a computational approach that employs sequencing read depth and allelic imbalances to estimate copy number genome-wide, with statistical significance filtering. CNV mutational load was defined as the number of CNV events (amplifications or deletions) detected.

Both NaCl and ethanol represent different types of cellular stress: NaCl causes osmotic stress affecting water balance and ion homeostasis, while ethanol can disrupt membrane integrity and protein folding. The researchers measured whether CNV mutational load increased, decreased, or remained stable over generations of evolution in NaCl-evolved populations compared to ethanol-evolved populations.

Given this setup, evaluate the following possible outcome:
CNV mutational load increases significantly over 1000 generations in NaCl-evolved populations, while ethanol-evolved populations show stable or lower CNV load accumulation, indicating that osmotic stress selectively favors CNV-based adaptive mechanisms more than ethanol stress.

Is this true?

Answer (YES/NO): NO